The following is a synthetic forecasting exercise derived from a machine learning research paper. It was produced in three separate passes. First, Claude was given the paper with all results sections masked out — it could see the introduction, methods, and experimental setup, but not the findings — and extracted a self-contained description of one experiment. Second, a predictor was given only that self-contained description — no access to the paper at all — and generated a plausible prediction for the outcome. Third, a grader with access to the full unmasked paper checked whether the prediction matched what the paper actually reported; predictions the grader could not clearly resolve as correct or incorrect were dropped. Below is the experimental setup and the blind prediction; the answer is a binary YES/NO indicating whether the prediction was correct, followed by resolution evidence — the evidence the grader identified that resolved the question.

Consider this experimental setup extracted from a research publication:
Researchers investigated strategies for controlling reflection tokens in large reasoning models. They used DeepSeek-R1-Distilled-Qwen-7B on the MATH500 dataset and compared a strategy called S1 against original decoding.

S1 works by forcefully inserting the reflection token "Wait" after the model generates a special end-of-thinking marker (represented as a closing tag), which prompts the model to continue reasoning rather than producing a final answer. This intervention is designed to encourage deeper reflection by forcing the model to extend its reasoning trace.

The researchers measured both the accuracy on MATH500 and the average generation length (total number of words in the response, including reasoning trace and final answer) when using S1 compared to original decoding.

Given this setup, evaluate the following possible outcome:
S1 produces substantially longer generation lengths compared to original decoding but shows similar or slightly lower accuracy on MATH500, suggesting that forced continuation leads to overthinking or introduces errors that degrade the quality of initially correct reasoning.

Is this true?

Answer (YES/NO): YES